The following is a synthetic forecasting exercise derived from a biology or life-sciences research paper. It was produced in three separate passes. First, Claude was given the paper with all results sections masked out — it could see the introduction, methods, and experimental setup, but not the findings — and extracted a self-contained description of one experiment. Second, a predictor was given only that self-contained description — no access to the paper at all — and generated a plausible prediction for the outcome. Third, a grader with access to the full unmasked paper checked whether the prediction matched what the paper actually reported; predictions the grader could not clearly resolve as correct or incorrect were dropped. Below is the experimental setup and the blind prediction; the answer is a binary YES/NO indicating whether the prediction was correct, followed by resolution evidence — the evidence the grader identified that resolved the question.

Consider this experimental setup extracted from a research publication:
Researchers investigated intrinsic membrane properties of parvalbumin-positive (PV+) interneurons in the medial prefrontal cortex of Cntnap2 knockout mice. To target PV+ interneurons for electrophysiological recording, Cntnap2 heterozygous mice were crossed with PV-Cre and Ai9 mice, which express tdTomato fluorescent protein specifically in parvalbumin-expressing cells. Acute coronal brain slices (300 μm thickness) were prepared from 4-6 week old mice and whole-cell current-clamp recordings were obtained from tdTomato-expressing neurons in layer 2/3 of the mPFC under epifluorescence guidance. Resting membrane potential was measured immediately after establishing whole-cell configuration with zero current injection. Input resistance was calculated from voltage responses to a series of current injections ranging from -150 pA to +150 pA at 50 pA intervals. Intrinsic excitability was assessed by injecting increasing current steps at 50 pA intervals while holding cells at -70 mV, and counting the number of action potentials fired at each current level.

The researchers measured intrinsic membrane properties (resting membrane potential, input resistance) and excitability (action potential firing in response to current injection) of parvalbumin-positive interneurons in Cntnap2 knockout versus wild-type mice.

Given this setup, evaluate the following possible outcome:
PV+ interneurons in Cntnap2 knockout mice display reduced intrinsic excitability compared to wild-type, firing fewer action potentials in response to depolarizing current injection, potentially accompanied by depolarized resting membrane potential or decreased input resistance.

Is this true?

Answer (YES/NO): NO